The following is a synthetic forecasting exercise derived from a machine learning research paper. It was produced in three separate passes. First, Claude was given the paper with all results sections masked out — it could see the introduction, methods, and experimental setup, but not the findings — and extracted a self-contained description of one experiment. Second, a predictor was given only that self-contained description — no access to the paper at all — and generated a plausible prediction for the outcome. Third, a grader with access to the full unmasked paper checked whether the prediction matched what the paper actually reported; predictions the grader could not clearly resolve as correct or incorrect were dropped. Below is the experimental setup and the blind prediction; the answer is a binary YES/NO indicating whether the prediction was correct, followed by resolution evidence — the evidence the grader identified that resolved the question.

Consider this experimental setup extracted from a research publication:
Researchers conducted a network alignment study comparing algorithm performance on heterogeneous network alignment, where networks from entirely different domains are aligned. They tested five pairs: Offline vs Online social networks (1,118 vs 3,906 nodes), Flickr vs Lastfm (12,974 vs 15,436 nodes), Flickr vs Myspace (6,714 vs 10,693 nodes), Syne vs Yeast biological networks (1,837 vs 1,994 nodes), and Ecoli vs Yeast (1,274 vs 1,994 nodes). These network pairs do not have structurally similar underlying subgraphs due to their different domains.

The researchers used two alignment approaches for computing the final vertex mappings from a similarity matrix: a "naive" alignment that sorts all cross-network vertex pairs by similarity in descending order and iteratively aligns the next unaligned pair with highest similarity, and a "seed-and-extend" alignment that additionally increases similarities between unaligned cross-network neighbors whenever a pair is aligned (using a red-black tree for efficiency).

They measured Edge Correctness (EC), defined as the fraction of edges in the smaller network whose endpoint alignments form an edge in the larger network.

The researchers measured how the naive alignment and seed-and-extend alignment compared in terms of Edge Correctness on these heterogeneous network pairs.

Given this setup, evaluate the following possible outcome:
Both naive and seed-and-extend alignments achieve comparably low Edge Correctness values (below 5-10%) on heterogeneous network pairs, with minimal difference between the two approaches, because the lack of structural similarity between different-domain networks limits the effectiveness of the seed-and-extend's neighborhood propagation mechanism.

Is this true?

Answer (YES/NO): NO